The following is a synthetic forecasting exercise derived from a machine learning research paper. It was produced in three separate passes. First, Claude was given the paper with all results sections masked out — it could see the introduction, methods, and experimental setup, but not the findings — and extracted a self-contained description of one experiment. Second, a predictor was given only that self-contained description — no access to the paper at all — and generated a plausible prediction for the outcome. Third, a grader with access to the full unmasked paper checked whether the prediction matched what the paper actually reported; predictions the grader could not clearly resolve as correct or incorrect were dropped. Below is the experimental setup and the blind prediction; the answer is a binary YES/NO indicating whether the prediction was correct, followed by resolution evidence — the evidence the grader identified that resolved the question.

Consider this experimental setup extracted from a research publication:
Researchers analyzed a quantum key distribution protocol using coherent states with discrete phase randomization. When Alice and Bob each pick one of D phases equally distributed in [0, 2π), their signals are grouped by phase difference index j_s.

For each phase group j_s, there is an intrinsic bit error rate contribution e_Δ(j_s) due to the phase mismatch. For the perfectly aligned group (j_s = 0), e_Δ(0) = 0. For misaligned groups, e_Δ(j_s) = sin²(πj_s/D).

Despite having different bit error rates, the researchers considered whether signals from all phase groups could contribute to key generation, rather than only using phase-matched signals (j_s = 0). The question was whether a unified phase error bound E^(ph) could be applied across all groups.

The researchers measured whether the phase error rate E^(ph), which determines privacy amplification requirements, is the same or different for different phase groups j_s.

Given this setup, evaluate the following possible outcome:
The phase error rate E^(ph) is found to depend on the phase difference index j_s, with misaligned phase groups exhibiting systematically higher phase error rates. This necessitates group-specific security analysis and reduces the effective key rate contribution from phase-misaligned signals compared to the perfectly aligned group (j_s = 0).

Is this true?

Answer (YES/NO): NO